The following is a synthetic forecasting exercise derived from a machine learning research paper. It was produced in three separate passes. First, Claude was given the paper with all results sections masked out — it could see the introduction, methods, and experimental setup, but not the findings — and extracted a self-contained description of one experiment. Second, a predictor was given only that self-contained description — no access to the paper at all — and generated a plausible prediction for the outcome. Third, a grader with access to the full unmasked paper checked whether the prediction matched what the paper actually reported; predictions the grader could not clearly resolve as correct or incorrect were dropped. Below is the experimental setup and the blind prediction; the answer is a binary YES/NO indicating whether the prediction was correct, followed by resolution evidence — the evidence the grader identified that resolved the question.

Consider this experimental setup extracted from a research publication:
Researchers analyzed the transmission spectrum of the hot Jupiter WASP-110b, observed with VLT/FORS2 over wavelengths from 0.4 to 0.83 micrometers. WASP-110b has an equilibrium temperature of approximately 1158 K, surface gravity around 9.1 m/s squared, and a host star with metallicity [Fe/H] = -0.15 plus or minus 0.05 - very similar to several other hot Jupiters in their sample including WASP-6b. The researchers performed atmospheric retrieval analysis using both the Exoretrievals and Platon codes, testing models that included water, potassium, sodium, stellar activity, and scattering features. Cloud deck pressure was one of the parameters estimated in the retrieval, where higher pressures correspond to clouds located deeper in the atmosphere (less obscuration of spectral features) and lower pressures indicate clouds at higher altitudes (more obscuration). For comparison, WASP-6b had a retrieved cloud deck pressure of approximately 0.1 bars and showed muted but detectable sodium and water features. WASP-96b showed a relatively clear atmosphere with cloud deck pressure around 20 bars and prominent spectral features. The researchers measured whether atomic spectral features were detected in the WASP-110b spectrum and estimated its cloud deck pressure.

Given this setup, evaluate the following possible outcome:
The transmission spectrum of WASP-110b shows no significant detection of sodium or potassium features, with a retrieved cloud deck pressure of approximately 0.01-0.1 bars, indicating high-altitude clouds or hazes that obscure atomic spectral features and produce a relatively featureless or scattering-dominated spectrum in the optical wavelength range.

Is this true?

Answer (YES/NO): NO